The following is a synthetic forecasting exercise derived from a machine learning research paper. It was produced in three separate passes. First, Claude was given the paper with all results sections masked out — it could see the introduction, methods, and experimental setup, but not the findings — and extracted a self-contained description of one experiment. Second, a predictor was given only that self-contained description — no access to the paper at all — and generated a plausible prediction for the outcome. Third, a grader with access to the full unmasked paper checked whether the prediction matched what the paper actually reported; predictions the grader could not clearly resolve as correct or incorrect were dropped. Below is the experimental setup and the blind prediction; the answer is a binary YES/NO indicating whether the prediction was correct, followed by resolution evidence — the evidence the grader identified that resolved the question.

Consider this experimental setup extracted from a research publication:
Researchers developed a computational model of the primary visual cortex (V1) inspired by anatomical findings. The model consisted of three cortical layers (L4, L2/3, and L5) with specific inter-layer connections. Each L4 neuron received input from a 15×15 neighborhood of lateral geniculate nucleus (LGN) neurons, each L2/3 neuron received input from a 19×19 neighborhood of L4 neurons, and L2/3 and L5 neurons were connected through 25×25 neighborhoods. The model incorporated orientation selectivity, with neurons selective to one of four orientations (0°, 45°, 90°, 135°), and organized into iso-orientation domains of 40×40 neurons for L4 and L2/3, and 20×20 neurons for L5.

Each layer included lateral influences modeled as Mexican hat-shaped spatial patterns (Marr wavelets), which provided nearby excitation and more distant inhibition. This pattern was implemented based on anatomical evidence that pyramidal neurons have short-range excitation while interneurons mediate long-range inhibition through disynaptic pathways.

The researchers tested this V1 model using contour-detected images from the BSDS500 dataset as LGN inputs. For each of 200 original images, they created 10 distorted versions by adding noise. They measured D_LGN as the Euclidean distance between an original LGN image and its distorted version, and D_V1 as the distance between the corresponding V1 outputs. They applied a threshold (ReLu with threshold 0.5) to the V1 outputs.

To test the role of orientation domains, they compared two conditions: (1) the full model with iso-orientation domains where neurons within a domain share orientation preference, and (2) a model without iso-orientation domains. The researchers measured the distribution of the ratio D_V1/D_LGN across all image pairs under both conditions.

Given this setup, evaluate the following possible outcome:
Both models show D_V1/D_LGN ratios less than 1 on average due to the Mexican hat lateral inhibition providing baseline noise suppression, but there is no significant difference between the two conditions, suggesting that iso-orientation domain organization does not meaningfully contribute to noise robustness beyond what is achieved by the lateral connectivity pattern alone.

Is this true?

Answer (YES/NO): YES